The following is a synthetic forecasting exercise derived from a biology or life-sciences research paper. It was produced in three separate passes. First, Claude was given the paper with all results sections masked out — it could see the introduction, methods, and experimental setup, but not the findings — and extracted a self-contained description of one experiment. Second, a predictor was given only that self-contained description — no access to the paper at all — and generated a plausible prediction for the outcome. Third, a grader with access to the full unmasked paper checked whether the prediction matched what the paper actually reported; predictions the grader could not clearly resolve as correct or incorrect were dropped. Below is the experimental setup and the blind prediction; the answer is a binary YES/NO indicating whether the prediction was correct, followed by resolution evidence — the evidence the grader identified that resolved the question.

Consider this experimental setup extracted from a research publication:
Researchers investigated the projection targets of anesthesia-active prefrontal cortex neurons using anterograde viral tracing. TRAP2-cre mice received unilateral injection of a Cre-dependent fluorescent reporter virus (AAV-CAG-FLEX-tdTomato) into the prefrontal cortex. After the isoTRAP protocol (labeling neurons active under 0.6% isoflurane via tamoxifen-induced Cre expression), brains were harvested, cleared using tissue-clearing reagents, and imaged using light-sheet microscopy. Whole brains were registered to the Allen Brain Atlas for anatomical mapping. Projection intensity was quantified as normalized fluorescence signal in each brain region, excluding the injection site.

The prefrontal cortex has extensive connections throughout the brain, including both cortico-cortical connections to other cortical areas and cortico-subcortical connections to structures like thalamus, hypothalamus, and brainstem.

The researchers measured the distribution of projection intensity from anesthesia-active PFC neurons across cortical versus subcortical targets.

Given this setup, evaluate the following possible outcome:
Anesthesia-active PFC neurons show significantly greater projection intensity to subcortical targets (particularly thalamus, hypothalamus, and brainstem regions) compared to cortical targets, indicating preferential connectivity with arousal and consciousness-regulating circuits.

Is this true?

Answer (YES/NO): YES